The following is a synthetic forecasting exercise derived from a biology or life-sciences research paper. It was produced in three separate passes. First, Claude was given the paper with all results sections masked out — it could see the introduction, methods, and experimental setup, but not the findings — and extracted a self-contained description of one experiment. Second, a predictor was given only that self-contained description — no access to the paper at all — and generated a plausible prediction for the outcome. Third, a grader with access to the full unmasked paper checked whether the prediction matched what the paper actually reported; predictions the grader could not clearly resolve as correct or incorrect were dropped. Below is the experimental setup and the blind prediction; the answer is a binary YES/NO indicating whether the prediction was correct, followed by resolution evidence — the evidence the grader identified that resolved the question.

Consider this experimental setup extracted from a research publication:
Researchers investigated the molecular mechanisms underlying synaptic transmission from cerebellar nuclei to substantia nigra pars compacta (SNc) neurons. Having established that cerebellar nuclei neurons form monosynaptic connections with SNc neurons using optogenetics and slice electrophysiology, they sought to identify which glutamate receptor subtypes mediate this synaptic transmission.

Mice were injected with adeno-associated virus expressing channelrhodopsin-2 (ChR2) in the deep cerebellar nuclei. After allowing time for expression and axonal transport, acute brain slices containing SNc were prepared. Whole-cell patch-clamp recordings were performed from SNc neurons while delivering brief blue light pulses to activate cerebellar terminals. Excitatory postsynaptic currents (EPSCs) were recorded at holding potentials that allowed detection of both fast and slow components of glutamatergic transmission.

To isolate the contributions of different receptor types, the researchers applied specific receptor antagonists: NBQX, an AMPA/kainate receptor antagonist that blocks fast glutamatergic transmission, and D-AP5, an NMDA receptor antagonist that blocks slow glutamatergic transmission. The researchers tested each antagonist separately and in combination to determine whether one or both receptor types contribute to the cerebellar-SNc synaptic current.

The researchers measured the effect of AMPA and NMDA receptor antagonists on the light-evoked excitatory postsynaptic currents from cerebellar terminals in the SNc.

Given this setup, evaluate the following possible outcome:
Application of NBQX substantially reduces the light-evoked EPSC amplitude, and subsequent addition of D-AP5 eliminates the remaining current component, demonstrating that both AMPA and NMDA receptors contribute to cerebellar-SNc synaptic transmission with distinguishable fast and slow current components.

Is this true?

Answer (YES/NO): YES